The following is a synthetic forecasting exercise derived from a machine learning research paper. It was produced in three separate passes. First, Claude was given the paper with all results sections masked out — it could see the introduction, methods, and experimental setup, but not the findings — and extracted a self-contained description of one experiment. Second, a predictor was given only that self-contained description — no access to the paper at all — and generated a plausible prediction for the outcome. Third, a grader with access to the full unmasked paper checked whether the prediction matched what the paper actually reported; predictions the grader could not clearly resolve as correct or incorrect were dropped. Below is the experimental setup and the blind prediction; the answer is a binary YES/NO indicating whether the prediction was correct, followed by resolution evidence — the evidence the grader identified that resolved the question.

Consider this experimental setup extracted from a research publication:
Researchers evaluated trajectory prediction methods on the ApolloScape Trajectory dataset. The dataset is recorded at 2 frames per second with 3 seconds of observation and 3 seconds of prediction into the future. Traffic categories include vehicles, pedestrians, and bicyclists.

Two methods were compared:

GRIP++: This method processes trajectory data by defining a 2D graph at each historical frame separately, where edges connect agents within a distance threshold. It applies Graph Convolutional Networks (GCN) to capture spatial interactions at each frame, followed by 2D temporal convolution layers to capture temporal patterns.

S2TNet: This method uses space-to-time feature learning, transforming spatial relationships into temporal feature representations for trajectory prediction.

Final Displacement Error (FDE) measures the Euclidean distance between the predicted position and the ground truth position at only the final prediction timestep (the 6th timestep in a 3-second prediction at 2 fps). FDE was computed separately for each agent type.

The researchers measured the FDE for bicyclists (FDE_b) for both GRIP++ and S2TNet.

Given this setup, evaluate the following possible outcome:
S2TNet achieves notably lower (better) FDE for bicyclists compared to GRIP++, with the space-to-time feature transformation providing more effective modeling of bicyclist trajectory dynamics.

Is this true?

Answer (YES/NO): YES